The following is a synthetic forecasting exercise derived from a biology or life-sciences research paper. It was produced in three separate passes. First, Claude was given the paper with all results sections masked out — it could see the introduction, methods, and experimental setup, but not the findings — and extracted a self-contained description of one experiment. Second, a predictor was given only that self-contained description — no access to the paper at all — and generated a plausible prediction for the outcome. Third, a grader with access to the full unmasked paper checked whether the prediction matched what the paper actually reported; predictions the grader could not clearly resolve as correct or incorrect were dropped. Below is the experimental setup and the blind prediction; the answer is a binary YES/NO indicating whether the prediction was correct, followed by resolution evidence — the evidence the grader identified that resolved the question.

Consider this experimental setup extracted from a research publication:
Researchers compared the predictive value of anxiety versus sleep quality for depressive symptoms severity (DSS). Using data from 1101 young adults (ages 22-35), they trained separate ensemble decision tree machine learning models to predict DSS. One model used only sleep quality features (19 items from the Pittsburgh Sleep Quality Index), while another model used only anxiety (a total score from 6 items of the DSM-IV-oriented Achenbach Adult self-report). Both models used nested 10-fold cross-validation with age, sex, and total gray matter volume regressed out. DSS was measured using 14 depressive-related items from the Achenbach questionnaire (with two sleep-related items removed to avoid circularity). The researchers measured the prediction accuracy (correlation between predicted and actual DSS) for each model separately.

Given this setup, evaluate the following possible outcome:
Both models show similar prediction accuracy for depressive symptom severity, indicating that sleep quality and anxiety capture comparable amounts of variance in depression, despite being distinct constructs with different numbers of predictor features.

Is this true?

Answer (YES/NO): NO